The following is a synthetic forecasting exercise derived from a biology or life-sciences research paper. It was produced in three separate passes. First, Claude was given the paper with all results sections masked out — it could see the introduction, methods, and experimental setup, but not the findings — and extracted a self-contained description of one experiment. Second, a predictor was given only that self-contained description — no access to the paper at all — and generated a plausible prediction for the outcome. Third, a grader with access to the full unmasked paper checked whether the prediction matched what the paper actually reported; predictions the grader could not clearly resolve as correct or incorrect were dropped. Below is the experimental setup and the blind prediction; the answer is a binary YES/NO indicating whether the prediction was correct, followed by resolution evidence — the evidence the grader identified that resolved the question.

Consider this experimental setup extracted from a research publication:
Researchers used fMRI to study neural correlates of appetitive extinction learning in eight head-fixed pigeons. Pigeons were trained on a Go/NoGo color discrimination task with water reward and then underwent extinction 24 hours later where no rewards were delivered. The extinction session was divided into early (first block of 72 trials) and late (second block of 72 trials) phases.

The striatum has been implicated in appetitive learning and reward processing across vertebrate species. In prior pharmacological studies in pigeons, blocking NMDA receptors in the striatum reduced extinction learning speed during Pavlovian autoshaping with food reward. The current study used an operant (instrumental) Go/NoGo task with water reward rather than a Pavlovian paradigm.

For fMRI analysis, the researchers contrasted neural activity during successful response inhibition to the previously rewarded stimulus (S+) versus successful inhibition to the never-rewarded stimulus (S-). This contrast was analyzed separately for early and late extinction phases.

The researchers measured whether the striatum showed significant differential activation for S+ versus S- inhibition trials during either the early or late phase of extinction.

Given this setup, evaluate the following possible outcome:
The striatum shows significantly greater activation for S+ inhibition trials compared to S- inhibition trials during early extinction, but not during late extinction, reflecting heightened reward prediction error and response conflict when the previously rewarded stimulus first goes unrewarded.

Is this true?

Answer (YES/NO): YES